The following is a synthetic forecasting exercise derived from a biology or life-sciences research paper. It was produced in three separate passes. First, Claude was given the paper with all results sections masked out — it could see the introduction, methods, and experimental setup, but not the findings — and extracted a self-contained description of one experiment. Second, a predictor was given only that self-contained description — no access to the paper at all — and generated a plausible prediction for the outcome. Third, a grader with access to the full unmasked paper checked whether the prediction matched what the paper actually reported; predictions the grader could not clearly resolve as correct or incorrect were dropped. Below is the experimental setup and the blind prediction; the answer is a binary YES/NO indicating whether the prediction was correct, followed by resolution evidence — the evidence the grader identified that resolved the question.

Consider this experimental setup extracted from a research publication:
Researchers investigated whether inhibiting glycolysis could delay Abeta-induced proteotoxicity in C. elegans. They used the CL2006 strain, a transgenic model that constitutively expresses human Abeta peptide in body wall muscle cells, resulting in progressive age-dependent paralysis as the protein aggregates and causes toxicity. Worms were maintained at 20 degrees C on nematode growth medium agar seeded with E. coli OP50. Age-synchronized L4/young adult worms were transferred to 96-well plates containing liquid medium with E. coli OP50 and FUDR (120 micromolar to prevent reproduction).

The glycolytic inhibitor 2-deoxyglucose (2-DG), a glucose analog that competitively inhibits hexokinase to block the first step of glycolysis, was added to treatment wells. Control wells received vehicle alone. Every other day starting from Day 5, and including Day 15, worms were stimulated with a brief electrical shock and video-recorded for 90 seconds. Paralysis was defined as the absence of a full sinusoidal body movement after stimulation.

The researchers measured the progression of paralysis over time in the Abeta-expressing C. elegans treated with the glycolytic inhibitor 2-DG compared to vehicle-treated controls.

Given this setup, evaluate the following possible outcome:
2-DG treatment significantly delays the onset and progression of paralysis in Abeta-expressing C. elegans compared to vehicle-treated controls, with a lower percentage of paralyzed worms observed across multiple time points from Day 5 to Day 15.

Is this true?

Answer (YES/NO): YES